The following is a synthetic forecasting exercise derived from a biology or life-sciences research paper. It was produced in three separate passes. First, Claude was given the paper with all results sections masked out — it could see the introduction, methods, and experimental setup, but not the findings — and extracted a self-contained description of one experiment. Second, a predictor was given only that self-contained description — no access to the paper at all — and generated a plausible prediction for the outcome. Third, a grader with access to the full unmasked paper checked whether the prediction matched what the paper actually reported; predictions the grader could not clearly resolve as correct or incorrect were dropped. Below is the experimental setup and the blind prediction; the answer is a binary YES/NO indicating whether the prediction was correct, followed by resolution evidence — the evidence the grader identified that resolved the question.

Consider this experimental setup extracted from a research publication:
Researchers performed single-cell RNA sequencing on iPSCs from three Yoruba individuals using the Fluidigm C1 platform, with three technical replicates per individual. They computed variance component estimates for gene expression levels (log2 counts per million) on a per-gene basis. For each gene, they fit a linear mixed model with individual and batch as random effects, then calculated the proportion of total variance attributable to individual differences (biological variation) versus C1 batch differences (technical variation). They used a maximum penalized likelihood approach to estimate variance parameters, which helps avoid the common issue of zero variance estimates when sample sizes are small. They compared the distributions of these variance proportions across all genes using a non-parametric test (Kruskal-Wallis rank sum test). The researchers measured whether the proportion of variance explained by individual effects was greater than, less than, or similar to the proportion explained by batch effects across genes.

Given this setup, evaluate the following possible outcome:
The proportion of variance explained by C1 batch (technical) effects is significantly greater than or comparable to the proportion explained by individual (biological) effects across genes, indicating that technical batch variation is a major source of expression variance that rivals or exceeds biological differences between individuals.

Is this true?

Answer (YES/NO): NO